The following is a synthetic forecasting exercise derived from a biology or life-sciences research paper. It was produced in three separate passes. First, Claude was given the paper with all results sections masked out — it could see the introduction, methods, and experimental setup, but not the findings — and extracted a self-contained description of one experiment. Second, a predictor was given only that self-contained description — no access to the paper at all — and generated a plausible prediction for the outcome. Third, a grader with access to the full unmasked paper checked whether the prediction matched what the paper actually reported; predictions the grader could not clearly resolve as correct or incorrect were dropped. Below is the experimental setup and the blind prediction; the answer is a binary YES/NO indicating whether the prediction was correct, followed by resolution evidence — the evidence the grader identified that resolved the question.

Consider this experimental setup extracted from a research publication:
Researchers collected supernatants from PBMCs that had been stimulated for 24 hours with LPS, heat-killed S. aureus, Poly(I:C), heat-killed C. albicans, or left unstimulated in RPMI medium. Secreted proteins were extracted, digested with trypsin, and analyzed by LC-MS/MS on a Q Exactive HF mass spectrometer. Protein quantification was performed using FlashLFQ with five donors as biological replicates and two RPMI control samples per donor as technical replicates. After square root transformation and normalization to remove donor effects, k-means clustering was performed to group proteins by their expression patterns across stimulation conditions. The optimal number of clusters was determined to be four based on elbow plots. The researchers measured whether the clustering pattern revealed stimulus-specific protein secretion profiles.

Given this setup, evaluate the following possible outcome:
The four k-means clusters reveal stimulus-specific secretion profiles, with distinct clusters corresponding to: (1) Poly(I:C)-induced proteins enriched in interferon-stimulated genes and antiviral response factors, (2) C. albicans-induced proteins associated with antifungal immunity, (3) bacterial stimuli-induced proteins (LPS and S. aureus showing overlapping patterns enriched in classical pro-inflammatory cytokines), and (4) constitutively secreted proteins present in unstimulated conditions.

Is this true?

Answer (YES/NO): NO